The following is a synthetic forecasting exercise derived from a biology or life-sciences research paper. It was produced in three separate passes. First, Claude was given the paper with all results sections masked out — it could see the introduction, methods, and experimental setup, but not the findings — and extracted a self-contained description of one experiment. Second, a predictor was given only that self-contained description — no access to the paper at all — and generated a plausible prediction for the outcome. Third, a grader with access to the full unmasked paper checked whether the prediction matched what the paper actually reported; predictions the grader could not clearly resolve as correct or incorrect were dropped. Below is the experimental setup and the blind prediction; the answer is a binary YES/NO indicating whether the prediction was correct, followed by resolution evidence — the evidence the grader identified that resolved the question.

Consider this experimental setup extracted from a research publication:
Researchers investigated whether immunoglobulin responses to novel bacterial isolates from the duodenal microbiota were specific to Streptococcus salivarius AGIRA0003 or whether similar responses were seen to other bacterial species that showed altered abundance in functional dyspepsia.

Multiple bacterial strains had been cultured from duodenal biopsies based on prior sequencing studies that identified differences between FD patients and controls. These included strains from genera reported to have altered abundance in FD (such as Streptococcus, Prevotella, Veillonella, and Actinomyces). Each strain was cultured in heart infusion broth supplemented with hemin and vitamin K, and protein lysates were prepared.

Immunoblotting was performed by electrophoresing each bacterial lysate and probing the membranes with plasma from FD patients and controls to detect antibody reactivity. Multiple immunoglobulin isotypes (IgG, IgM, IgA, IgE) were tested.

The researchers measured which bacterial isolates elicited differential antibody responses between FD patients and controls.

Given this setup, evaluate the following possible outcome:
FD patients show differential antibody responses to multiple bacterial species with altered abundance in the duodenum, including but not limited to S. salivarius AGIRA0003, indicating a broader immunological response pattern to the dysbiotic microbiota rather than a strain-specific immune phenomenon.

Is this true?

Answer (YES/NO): NO